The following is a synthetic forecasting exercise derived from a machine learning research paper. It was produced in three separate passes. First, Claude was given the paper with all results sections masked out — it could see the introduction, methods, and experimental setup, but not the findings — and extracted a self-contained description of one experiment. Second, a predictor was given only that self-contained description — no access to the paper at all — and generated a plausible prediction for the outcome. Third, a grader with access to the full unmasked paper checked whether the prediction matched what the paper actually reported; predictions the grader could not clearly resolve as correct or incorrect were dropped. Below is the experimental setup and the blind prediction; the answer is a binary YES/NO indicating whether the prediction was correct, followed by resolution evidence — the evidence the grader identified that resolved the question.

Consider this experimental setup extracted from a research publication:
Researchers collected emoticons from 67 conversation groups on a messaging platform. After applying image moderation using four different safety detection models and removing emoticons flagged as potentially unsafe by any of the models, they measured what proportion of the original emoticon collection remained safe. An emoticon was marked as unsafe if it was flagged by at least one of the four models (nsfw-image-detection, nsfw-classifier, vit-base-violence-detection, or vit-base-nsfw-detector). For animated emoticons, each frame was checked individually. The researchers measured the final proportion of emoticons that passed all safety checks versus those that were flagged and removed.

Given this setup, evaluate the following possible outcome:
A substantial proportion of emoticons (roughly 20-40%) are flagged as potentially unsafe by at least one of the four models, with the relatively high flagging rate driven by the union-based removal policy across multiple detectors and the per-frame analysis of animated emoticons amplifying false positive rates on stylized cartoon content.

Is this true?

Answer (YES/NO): NO